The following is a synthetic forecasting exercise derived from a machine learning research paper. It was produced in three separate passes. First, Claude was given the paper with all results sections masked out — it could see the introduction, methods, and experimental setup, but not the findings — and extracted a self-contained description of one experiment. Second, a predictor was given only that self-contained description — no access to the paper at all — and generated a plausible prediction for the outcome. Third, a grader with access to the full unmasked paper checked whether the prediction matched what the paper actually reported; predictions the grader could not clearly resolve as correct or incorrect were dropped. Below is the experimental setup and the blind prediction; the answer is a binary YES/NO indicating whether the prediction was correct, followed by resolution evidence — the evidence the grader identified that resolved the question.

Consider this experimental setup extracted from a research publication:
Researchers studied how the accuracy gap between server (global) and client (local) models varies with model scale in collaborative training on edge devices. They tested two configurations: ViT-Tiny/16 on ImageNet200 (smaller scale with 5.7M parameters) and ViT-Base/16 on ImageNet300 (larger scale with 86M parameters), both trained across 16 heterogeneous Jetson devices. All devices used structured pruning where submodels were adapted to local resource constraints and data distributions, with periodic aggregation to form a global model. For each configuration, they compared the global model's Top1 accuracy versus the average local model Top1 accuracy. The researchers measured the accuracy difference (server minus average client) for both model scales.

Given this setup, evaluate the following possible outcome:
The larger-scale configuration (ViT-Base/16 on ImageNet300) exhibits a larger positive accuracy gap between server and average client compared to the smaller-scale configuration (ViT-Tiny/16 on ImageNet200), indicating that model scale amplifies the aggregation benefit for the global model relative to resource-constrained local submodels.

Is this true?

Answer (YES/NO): YES